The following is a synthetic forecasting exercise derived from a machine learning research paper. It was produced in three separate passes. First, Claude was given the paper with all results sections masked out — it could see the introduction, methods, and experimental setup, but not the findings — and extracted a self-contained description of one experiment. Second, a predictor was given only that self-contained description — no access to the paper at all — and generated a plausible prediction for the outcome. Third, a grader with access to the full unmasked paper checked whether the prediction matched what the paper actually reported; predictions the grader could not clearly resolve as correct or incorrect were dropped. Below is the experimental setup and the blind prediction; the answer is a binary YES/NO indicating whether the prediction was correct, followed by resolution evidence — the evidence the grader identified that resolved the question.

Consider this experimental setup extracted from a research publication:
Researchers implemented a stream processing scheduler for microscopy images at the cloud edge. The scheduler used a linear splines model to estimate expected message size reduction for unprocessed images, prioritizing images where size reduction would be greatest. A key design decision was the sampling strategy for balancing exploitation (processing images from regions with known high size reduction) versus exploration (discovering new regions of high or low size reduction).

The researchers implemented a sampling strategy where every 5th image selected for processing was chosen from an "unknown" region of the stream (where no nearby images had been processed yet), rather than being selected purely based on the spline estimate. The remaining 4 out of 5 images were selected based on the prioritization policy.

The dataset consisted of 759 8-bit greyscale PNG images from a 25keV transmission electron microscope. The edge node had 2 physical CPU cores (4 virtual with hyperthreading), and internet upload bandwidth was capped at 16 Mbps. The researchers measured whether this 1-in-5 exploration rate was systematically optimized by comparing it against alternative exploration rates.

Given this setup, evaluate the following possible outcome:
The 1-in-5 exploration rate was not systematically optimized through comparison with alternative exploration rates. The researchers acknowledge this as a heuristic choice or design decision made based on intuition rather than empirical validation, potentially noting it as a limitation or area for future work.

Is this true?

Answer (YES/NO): YES